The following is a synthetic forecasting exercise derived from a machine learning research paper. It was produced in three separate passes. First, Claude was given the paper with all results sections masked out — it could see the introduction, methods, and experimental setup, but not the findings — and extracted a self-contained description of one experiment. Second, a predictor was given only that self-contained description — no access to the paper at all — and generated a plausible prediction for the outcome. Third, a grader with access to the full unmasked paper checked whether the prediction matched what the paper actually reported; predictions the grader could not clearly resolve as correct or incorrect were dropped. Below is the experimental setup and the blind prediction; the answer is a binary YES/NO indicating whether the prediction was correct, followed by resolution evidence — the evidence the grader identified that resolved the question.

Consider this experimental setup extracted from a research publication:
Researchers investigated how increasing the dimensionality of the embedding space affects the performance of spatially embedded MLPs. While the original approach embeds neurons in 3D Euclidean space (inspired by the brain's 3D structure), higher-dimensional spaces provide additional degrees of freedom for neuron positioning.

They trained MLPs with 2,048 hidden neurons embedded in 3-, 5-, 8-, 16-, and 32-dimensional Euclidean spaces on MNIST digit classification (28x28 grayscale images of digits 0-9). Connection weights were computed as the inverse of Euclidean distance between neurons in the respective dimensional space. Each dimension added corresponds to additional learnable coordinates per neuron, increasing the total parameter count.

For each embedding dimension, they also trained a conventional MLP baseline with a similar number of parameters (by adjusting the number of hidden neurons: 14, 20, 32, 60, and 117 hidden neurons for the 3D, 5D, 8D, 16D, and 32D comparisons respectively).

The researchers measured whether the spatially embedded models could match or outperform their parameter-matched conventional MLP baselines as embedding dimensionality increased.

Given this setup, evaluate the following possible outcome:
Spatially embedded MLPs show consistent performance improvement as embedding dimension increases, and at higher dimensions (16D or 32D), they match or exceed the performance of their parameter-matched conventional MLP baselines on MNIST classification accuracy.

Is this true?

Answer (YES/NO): NO